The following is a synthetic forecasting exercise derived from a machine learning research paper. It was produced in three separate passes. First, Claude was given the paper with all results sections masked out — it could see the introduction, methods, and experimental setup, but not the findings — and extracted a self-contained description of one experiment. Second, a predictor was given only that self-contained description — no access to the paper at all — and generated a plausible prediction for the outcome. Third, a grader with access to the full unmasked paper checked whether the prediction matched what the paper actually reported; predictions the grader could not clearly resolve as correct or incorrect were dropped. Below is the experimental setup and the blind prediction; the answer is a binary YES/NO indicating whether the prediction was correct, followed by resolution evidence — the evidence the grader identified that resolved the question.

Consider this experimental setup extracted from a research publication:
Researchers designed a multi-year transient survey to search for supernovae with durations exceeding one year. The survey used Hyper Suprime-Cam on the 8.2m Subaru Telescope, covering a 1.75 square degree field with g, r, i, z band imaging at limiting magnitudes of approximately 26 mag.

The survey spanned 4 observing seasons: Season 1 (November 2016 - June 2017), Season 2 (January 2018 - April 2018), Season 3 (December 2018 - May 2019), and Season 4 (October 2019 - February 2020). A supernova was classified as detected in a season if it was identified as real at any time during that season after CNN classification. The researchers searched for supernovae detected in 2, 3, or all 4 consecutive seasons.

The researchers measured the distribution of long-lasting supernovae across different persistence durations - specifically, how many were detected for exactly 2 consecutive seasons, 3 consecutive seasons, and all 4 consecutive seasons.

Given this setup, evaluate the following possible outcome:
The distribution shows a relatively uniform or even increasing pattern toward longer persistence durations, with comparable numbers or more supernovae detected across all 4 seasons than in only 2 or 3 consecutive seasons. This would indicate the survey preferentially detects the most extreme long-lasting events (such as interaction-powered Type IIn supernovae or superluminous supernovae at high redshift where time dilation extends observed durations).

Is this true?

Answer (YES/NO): NO